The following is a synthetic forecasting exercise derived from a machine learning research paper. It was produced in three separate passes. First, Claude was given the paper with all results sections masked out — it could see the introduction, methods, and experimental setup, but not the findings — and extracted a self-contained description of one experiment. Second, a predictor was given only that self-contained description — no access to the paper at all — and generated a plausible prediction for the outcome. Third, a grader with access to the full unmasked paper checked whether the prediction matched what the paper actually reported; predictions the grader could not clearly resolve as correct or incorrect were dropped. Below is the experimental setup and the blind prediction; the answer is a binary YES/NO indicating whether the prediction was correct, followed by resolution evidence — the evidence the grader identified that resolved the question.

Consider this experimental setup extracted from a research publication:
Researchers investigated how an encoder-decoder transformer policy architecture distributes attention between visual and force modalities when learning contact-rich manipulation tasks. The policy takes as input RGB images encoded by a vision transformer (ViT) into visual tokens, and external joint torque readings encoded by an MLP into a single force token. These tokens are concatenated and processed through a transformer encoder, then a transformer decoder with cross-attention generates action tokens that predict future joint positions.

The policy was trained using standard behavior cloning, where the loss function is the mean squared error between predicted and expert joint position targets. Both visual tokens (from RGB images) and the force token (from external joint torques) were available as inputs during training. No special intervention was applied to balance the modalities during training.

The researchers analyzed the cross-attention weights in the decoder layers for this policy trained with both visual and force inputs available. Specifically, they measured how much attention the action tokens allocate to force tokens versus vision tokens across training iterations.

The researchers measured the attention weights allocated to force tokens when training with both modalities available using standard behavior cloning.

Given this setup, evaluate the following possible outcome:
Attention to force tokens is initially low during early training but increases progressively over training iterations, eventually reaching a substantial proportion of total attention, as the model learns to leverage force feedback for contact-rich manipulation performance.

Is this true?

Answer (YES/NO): NO